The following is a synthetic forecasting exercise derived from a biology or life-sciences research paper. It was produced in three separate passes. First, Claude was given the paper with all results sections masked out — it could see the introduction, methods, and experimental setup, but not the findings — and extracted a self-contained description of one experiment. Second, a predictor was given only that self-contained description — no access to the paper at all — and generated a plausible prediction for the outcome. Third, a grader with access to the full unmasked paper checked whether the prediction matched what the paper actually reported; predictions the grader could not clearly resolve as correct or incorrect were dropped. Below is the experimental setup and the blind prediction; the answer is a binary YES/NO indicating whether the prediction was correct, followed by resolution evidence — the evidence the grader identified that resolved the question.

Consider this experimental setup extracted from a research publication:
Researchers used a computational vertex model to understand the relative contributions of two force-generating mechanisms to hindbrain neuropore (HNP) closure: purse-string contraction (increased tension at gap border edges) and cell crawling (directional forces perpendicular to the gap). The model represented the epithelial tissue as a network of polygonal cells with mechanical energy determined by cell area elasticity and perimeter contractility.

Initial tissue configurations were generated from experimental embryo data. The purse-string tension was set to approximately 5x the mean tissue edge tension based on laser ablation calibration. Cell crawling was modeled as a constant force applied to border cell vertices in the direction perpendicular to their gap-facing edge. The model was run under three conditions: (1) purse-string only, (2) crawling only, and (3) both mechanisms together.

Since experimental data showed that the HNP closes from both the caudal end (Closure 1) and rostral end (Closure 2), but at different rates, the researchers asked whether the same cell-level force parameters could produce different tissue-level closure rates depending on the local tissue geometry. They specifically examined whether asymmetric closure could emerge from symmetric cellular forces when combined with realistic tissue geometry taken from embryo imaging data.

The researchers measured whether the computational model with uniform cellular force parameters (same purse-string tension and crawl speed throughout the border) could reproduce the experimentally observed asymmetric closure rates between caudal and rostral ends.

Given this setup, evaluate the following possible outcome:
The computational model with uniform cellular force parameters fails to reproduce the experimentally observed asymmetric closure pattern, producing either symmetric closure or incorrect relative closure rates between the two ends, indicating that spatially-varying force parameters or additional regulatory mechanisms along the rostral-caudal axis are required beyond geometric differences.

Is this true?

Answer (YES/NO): NO